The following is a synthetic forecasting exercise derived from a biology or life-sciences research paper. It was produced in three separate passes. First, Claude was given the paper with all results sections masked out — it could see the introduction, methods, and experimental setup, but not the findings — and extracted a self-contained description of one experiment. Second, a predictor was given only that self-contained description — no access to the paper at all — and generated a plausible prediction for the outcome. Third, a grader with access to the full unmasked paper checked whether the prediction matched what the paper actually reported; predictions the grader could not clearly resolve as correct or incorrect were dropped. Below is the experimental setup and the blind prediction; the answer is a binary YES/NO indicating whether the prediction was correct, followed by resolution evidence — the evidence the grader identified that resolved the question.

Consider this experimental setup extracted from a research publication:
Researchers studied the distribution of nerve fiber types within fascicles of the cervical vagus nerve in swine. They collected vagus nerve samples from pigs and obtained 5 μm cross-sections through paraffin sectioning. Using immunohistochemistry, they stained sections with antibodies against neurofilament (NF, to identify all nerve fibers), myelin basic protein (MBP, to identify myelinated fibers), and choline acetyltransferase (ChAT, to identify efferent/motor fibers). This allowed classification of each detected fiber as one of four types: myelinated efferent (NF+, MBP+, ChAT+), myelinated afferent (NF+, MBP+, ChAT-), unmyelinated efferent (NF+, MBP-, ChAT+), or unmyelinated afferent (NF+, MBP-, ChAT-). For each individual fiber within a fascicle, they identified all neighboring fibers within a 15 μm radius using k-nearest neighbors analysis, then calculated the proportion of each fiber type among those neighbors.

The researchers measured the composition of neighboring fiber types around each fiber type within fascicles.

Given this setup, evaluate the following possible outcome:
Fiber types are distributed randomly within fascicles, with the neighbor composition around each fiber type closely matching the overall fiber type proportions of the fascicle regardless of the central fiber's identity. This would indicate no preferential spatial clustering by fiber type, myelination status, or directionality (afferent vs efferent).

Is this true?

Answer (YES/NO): NO